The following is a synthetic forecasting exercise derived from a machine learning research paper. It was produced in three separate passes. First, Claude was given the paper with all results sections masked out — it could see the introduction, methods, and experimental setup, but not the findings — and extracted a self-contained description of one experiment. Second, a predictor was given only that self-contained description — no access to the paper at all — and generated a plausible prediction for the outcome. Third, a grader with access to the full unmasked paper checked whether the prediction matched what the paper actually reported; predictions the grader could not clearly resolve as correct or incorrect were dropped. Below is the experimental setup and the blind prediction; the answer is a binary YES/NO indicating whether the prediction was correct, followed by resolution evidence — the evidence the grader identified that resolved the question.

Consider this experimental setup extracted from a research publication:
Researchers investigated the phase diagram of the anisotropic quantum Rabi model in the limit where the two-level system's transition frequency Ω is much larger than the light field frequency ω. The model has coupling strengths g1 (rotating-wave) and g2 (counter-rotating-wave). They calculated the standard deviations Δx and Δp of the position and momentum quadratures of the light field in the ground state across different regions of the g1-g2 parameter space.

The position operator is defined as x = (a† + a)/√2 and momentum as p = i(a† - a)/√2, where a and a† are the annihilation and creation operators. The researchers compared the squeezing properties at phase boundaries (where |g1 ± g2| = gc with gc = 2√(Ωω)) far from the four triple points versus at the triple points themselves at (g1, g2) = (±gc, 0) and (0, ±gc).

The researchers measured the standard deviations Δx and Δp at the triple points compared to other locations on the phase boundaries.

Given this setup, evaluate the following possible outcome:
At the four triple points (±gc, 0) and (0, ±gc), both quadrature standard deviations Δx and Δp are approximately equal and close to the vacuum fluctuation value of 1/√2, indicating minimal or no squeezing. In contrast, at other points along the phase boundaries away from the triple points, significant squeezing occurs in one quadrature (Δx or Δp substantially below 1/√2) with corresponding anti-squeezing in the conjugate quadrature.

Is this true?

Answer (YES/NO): YES